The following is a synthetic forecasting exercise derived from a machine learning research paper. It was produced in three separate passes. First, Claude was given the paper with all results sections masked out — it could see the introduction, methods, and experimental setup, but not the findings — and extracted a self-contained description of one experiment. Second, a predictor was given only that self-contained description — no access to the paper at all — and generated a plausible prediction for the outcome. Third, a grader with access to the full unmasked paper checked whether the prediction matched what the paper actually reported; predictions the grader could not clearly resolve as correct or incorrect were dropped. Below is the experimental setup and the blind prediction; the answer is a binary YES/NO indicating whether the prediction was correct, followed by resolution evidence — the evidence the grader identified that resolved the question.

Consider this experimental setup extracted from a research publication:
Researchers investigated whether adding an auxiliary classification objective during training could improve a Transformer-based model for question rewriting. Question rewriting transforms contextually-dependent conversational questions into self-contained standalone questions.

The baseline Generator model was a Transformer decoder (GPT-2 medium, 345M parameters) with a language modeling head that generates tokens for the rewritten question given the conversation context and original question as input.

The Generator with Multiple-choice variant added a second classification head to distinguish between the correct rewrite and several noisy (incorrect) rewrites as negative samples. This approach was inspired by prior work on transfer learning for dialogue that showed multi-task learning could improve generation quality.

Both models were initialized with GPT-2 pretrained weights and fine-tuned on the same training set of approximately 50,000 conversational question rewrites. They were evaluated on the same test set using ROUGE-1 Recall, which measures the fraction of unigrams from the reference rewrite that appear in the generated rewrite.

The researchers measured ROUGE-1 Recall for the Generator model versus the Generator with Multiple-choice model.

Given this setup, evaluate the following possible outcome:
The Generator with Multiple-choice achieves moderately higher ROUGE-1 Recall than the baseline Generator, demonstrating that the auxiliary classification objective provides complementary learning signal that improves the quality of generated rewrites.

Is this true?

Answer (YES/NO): NO